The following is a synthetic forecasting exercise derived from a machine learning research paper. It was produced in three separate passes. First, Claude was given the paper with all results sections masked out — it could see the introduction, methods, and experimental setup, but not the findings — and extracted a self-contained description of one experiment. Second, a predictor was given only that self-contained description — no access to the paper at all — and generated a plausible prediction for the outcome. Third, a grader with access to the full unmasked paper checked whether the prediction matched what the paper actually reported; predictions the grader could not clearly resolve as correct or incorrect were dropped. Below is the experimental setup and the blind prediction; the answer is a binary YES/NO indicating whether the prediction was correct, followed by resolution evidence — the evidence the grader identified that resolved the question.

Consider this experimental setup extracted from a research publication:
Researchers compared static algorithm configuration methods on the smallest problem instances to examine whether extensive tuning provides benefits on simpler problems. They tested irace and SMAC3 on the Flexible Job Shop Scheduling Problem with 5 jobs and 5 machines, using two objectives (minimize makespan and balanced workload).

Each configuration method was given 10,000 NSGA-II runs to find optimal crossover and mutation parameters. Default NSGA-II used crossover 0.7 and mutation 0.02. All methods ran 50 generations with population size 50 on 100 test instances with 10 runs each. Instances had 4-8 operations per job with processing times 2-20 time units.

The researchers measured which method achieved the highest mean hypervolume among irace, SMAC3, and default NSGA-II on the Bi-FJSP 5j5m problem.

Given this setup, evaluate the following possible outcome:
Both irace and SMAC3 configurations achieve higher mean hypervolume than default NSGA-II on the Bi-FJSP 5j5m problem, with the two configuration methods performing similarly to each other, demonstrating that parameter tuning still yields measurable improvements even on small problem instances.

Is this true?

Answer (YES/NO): YES